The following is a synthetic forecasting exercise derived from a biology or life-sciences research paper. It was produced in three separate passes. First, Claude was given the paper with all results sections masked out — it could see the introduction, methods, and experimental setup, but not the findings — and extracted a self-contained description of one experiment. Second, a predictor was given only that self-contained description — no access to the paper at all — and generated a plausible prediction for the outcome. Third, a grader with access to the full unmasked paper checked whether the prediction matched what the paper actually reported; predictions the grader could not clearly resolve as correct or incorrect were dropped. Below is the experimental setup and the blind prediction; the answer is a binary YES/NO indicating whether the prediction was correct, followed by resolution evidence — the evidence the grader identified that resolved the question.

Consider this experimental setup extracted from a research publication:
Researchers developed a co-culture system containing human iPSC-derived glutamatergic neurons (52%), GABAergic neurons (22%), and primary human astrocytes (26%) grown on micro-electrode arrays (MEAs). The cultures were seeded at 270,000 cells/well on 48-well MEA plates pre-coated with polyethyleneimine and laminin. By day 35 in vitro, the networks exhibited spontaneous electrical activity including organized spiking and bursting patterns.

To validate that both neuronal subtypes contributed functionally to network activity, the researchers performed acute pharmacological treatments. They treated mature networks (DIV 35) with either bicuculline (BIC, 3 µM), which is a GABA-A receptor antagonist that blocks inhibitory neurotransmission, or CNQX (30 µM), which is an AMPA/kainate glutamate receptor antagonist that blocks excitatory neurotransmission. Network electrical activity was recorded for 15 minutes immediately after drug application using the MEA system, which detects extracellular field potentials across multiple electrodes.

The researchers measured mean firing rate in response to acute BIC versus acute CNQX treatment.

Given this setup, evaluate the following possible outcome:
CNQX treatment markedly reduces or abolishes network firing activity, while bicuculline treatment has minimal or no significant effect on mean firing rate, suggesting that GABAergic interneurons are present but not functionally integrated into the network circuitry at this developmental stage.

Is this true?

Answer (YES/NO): NO